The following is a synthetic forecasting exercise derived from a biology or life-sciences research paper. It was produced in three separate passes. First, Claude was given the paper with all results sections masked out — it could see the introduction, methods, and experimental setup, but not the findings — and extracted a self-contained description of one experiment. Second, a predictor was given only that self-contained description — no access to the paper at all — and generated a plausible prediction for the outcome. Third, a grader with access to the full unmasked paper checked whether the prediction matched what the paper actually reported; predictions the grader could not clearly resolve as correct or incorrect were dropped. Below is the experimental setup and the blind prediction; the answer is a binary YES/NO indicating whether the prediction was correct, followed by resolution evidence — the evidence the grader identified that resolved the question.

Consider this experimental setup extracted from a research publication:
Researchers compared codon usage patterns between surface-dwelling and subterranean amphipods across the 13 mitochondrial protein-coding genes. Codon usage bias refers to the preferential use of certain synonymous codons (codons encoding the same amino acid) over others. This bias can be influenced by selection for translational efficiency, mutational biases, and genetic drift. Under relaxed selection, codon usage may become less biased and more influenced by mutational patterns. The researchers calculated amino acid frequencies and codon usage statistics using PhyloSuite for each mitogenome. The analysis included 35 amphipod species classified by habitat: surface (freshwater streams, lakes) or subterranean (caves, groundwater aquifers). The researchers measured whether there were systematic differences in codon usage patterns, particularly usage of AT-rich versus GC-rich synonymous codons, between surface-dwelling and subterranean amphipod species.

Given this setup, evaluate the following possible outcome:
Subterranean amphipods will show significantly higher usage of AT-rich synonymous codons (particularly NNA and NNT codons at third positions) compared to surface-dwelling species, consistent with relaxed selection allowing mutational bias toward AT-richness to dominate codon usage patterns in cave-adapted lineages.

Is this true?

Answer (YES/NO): NO